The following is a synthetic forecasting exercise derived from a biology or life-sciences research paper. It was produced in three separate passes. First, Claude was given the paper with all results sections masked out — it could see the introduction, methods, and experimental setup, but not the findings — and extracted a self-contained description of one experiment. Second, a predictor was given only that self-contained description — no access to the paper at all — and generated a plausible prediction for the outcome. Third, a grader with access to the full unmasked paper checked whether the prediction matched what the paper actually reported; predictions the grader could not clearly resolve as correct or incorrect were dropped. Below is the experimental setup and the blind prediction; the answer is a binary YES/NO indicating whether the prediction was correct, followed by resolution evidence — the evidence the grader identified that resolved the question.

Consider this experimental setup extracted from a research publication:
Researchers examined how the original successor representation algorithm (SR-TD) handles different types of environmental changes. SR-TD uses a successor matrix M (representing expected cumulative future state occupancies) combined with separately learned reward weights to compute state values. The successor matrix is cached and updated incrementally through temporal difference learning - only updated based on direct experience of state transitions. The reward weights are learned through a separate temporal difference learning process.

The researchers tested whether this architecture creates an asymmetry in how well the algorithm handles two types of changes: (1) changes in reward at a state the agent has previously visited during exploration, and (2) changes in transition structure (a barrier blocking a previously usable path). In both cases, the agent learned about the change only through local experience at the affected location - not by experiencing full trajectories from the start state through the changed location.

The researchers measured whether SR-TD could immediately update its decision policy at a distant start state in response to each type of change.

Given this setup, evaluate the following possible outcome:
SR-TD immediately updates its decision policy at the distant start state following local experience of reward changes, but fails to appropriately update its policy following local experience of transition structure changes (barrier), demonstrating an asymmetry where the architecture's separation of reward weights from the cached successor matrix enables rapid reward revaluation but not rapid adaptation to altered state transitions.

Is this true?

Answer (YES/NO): YES